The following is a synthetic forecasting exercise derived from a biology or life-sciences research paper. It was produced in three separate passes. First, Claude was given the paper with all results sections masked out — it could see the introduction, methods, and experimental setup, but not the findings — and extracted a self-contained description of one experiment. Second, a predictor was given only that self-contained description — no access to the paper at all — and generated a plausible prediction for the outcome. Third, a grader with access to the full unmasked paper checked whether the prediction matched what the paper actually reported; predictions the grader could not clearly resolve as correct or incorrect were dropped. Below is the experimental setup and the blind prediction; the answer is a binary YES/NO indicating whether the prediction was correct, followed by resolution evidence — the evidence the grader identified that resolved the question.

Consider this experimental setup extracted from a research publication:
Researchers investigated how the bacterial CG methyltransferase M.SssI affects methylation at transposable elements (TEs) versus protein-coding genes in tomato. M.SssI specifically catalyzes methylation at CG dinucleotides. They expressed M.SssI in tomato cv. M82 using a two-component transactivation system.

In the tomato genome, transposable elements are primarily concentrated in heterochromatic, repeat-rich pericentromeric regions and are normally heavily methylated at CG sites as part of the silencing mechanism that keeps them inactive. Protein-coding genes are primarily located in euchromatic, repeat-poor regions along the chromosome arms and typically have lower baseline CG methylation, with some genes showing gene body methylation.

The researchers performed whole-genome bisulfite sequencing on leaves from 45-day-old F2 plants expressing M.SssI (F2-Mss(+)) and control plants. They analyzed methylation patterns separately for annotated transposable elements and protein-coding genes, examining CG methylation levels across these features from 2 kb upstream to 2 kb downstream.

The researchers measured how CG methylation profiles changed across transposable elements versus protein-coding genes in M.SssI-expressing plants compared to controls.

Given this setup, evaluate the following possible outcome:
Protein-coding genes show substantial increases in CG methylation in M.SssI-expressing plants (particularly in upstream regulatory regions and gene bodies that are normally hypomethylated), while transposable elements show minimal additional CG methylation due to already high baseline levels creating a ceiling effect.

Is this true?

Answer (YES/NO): NO